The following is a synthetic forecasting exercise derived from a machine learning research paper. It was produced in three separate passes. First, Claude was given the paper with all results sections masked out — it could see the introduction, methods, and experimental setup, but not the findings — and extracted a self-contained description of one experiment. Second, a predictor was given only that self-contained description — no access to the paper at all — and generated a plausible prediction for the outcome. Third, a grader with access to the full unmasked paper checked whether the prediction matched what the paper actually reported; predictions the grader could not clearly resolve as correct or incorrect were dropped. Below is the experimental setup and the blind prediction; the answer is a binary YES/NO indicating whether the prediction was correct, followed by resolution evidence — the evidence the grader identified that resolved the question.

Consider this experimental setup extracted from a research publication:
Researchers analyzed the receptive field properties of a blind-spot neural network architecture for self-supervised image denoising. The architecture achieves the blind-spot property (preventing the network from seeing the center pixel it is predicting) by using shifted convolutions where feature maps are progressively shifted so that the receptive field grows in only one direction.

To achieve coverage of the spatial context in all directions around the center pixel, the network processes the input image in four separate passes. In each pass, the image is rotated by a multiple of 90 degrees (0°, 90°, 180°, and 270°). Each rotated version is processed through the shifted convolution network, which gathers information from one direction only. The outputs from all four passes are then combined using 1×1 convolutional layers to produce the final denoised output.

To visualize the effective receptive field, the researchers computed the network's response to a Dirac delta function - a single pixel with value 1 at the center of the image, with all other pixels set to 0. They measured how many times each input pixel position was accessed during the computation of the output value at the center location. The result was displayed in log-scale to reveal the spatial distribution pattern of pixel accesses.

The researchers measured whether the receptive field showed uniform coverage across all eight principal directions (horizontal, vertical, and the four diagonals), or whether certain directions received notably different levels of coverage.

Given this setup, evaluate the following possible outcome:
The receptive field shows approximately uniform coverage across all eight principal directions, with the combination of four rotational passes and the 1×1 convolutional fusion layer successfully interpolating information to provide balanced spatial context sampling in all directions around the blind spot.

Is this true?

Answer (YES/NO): NO